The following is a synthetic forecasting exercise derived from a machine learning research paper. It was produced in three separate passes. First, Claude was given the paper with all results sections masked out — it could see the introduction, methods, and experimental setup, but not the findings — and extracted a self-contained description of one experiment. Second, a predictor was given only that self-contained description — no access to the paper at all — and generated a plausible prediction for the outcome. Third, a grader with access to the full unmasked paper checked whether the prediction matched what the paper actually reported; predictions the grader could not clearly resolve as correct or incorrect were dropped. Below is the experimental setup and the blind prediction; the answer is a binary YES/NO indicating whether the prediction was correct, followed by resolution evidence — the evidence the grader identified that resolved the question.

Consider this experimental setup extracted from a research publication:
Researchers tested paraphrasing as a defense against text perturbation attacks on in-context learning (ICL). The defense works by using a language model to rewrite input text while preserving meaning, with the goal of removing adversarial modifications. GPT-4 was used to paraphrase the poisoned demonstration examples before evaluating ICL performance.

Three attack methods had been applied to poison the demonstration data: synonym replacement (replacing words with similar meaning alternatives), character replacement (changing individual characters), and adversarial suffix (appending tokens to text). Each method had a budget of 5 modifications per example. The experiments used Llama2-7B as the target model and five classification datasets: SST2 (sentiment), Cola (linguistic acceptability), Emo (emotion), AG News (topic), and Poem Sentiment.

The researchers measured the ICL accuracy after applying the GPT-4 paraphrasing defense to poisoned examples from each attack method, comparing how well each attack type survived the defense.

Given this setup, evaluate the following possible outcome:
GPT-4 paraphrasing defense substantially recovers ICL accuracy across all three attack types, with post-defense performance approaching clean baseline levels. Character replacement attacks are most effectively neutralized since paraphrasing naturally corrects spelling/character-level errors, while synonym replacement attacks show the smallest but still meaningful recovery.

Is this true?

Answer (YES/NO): NO